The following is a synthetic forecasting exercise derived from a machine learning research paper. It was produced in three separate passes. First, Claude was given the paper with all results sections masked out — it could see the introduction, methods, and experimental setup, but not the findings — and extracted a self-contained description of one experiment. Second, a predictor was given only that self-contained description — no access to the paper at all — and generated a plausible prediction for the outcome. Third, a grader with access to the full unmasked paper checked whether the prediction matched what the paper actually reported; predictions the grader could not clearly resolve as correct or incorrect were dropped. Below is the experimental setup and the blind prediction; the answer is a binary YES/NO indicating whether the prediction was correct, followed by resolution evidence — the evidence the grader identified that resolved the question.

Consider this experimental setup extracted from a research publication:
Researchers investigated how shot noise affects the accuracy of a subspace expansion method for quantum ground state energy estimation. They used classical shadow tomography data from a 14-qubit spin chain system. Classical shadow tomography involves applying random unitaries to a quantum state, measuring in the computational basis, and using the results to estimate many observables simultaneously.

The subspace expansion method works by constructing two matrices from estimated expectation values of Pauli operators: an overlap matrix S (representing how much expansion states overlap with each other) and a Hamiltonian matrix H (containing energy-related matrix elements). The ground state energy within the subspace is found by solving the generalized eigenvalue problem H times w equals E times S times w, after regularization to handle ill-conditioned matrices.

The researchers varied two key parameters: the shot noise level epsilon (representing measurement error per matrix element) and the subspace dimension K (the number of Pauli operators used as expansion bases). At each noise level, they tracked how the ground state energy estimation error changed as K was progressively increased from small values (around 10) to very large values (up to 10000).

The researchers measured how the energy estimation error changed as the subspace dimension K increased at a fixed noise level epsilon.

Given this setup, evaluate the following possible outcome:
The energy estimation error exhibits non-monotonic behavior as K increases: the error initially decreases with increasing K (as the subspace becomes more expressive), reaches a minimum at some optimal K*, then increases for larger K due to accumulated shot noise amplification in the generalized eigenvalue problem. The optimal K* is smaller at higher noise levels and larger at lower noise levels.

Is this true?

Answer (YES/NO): NO